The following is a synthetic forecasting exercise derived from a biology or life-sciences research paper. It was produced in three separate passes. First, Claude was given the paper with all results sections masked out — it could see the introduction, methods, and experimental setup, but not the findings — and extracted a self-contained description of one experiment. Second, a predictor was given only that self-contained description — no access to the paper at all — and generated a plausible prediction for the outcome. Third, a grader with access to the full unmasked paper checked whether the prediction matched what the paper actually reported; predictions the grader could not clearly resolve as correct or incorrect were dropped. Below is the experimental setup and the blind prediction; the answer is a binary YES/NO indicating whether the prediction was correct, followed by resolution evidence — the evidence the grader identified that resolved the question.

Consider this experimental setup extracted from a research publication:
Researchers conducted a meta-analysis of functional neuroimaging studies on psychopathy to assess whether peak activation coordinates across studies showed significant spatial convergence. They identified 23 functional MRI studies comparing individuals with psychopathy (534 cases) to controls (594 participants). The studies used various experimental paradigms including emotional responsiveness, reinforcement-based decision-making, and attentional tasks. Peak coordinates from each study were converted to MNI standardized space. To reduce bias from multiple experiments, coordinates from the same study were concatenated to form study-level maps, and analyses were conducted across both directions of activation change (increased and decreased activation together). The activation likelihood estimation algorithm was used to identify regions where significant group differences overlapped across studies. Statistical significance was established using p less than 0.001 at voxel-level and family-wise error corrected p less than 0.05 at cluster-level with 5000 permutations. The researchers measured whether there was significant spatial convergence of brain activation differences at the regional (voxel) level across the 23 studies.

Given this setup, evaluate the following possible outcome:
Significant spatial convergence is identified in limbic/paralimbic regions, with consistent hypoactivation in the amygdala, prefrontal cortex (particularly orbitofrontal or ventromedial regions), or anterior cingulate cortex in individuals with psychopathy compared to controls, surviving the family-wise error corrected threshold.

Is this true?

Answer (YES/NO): NO